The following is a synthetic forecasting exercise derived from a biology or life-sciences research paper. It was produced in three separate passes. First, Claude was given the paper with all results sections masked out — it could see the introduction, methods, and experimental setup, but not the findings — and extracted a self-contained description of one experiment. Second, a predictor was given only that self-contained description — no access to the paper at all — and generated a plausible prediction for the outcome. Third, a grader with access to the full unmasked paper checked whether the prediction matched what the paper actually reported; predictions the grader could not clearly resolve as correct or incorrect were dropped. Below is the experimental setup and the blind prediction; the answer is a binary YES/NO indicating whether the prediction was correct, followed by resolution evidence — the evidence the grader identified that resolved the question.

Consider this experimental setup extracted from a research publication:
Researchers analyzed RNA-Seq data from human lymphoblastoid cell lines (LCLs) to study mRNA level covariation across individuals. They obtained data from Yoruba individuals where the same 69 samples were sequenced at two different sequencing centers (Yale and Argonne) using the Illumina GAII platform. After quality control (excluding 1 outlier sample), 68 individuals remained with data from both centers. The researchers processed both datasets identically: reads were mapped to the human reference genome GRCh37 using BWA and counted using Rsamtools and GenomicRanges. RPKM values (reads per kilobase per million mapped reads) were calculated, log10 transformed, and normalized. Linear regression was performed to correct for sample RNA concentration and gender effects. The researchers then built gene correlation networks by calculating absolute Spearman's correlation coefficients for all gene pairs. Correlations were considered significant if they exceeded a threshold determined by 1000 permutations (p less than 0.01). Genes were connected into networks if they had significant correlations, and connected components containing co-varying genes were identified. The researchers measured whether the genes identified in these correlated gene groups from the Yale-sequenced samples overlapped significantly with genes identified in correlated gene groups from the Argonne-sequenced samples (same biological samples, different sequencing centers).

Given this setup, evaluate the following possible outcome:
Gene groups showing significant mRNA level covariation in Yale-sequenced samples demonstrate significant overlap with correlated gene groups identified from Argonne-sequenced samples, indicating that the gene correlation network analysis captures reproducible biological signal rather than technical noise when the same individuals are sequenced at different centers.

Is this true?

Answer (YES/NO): YES